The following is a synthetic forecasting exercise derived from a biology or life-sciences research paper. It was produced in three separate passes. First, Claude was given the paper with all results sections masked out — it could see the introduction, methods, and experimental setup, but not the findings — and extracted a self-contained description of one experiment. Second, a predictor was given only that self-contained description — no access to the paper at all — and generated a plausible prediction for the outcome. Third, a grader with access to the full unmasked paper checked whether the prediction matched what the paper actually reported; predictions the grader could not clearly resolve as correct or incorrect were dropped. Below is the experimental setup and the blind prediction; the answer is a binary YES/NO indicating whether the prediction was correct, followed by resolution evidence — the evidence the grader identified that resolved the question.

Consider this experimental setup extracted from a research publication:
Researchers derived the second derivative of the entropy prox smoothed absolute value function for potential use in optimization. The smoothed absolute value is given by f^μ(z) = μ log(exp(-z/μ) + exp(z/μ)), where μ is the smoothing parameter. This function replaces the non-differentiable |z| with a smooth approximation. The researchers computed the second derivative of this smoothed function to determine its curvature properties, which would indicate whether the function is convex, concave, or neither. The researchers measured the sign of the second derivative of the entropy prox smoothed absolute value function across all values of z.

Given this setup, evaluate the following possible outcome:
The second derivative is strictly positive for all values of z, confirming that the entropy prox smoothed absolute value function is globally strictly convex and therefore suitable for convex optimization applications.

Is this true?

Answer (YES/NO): YES